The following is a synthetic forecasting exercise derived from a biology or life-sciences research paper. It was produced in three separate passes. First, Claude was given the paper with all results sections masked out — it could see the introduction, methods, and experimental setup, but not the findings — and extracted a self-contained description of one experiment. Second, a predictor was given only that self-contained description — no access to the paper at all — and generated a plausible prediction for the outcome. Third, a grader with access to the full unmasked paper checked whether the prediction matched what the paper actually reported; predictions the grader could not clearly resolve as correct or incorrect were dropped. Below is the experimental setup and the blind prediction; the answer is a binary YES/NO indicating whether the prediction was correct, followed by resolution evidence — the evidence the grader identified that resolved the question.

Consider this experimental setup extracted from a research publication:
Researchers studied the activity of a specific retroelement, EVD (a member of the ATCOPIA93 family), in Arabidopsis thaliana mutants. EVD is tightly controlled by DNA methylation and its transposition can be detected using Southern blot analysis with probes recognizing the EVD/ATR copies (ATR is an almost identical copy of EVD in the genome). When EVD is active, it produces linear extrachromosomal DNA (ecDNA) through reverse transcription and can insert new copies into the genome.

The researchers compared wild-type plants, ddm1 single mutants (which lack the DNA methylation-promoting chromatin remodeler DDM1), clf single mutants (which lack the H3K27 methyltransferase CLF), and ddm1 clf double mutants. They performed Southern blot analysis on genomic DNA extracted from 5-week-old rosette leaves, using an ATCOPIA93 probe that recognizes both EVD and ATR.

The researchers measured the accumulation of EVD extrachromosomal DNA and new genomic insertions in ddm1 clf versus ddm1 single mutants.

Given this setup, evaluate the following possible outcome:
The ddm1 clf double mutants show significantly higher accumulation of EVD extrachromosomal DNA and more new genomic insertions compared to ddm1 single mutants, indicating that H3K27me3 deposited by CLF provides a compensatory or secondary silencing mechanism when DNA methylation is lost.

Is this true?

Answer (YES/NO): YES